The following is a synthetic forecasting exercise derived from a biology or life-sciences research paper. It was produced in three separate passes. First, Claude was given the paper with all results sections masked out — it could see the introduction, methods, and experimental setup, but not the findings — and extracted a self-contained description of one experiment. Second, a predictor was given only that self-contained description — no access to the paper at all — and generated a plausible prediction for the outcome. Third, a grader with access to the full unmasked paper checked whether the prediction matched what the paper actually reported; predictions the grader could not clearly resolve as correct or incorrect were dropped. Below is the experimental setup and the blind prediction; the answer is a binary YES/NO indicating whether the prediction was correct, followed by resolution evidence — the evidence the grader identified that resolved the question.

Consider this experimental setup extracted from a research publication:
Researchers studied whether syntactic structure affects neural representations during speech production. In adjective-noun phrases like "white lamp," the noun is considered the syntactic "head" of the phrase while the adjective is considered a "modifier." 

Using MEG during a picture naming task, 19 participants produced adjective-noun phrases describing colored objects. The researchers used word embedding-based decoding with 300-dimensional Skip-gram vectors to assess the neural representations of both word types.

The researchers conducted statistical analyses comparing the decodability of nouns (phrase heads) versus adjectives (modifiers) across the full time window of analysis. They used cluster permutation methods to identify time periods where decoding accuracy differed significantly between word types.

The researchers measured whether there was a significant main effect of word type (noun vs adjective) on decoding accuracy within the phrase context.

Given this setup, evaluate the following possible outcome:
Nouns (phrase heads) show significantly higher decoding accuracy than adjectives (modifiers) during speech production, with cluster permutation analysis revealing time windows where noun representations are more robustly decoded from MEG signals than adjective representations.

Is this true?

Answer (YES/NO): YES